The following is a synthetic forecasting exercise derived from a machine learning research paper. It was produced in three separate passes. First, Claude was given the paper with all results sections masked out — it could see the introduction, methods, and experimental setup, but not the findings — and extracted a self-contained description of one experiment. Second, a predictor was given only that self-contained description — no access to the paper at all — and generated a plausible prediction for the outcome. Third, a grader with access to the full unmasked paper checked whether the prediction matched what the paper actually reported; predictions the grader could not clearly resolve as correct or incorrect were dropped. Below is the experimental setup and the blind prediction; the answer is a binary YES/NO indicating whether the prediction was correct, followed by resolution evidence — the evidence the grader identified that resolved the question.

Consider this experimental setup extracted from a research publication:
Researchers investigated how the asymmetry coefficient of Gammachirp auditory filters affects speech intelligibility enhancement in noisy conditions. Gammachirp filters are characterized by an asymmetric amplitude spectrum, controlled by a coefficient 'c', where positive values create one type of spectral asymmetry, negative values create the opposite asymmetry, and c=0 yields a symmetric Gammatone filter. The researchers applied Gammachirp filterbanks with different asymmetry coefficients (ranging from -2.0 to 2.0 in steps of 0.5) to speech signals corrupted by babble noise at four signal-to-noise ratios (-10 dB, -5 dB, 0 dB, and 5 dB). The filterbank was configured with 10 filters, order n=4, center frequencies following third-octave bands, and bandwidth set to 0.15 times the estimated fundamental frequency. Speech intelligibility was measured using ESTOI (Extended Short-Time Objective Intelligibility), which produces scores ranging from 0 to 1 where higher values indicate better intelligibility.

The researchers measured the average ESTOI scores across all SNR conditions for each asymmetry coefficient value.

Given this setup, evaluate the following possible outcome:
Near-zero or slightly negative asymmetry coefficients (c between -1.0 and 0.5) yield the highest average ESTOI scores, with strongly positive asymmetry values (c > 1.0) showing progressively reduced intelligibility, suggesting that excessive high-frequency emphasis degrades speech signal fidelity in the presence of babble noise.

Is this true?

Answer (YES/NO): NO